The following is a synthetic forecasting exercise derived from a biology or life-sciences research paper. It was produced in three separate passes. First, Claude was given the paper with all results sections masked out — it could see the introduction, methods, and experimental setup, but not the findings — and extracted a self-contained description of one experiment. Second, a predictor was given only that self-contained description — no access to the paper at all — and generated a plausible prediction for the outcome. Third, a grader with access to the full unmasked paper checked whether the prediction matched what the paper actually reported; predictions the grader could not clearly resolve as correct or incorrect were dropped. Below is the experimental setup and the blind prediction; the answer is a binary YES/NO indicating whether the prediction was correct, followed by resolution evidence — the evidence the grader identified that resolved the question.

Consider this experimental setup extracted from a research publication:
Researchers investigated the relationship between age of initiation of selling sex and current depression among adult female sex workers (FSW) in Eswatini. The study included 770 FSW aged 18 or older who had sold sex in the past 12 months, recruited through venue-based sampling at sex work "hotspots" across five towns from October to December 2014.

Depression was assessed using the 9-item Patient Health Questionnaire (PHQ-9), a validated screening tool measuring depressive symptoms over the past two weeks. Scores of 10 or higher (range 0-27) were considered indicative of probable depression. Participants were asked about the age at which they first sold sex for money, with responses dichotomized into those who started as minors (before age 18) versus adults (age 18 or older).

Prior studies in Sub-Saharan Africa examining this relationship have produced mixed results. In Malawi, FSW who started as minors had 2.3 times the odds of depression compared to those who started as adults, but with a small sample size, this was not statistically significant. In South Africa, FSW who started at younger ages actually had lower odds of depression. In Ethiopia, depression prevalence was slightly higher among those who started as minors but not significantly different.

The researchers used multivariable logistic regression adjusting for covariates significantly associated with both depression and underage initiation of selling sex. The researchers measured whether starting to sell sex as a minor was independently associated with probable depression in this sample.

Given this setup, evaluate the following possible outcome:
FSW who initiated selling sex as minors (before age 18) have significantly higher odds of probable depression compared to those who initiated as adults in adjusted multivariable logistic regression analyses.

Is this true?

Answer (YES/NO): YES